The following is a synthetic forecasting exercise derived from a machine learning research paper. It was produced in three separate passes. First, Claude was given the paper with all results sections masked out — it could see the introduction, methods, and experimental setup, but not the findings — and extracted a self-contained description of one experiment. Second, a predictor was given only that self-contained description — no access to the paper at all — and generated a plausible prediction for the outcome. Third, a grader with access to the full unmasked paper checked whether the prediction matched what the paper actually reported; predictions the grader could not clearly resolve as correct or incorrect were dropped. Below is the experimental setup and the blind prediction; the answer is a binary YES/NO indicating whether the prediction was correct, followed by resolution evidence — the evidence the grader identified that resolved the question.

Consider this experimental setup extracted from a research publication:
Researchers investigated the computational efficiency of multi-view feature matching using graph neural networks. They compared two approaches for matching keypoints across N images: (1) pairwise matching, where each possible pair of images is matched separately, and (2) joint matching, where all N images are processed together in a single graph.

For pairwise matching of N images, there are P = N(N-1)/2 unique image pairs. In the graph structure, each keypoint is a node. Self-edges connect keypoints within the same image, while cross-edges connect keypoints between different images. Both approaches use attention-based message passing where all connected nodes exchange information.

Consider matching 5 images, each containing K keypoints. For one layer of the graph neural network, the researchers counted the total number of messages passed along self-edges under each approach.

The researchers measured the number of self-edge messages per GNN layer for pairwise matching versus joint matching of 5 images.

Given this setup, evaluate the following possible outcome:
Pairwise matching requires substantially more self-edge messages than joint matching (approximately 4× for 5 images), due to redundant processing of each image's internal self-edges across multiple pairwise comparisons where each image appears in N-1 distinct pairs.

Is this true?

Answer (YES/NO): YES